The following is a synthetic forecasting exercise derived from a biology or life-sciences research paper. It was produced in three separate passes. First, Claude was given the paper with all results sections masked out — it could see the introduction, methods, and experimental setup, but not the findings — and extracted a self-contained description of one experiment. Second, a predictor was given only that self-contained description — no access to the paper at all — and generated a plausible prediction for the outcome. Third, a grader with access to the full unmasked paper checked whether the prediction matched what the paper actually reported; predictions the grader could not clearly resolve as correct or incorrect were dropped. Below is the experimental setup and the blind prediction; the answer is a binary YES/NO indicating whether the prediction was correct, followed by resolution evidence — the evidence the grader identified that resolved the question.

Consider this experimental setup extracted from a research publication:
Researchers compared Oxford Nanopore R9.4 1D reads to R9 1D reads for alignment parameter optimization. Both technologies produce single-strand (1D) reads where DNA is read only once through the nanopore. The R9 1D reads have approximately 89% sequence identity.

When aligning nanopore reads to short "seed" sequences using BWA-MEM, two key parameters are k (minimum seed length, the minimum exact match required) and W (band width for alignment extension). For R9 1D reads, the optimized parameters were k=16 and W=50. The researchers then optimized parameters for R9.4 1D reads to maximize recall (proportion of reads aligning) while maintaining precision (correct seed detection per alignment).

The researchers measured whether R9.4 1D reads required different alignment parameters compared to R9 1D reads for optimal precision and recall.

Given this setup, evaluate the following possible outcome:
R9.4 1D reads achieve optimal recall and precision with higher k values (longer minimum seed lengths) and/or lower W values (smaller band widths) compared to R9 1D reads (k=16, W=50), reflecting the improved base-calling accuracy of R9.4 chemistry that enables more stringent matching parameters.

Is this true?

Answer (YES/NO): NO